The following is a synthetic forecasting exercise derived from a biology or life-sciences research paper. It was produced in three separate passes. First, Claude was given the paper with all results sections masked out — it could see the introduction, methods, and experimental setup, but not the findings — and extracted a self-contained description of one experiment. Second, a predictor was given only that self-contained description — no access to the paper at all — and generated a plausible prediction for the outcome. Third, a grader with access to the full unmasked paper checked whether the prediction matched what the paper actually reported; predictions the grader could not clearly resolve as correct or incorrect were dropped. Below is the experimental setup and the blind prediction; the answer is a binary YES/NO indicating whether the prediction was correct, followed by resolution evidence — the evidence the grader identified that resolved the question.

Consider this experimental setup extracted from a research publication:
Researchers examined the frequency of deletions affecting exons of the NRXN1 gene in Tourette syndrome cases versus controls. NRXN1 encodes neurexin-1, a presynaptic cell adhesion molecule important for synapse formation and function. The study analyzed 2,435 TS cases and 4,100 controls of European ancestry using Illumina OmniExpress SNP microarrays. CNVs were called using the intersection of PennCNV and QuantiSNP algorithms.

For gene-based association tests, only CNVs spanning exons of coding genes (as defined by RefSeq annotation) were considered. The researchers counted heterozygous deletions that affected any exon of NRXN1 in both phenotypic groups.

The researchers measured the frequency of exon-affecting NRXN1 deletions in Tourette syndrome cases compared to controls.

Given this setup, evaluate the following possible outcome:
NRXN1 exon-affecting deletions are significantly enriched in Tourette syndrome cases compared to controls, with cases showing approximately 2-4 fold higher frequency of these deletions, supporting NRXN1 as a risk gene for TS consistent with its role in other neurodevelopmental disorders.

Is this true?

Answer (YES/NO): NO